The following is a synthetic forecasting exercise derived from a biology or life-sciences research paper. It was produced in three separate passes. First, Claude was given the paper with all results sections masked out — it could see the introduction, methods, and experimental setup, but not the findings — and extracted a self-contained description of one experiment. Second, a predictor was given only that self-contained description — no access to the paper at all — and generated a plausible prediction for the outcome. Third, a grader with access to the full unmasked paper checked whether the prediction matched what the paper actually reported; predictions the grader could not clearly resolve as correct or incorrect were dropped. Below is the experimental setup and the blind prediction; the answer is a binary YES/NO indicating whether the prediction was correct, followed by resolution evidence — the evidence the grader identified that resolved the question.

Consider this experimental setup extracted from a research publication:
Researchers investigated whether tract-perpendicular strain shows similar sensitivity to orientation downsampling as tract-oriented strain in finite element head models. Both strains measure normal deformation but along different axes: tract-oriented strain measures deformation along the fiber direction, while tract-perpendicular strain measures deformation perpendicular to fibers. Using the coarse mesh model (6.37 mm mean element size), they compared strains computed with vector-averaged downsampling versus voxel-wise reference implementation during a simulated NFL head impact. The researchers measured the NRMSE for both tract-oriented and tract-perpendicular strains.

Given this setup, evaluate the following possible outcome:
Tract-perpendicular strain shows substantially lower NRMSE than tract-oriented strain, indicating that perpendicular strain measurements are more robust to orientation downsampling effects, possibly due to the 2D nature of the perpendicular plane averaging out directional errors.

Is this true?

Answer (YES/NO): YES